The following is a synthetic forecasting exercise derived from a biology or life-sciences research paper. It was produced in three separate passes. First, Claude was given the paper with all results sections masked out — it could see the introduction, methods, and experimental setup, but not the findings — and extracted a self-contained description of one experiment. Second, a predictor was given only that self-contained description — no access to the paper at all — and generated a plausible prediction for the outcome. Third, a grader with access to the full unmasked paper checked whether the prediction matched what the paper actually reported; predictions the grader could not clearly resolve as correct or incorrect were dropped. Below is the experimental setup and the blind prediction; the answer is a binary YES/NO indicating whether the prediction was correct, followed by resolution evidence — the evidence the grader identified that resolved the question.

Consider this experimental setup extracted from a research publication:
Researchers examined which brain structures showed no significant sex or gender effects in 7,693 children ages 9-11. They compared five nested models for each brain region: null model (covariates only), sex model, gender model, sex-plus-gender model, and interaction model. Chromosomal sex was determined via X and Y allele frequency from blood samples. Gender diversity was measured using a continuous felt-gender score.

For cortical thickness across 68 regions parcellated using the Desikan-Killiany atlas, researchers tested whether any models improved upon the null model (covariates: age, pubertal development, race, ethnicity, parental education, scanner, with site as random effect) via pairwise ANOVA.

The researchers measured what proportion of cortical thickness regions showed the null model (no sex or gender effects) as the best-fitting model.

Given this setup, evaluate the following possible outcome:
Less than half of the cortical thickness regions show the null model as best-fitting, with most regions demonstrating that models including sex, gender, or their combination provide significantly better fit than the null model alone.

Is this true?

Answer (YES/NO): YES